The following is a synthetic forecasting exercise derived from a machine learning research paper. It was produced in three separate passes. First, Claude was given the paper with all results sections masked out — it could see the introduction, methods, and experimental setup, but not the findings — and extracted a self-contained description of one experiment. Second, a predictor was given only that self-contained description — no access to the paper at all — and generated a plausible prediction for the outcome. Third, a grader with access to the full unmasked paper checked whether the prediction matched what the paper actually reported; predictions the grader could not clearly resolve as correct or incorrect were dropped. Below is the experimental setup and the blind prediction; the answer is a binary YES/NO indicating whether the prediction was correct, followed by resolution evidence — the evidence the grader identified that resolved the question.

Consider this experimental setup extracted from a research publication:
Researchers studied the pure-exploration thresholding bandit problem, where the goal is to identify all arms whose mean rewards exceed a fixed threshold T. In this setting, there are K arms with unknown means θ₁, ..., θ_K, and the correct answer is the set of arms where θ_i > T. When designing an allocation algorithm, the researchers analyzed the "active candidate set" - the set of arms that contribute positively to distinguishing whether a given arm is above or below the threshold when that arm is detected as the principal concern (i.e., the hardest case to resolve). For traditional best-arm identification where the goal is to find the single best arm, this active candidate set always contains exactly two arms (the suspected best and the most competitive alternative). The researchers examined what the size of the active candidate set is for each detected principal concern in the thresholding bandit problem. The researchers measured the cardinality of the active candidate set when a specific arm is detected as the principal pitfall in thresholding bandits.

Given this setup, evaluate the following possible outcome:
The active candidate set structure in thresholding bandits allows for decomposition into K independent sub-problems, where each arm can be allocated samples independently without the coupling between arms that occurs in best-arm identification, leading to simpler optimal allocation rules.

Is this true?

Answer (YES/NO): NO